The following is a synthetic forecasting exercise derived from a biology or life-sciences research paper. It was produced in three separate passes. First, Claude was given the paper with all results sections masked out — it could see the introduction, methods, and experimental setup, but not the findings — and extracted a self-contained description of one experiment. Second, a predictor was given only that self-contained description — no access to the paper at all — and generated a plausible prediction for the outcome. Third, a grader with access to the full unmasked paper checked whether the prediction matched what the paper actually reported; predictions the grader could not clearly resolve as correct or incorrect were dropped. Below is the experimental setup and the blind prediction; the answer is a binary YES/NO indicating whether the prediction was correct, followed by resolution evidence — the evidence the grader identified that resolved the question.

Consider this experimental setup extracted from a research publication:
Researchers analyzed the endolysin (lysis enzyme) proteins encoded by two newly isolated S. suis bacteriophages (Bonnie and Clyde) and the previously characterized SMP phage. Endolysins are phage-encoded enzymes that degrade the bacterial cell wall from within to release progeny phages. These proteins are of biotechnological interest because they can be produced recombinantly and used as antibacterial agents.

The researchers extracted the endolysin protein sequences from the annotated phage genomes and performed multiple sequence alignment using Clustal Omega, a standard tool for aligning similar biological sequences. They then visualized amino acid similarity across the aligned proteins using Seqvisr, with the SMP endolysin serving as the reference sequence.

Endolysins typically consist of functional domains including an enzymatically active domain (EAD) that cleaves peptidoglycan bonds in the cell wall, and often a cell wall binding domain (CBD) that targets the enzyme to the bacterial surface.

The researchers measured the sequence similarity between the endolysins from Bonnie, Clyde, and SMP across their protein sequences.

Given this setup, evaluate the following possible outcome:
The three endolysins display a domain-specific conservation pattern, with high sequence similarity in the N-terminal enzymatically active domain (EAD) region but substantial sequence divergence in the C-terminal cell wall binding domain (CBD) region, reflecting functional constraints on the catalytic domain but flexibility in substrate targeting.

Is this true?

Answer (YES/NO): NO